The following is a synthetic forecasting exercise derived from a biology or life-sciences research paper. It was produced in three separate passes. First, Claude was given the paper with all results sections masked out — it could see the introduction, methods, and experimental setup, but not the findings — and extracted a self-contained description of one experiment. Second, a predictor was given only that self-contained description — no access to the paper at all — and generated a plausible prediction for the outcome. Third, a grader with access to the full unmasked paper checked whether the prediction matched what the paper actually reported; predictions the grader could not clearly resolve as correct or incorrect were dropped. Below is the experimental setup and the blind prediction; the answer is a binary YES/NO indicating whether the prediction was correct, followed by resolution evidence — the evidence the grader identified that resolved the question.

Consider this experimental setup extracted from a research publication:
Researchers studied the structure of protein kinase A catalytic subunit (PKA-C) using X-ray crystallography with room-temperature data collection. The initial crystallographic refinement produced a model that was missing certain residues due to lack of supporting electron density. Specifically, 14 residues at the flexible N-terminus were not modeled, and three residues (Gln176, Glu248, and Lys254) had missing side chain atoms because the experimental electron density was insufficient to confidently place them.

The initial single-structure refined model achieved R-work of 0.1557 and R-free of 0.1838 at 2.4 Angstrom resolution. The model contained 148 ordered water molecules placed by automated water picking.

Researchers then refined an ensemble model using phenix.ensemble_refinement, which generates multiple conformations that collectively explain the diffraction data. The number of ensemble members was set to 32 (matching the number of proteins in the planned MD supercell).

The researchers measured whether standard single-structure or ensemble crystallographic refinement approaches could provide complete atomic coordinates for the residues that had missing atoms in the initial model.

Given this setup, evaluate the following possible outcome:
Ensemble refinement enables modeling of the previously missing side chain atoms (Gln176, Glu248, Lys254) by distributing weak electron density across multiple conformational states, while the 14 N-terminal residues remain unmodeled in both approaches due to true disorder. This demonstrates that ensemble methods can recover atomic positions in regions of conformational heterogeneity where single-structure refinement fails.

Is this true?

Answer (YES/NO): NO